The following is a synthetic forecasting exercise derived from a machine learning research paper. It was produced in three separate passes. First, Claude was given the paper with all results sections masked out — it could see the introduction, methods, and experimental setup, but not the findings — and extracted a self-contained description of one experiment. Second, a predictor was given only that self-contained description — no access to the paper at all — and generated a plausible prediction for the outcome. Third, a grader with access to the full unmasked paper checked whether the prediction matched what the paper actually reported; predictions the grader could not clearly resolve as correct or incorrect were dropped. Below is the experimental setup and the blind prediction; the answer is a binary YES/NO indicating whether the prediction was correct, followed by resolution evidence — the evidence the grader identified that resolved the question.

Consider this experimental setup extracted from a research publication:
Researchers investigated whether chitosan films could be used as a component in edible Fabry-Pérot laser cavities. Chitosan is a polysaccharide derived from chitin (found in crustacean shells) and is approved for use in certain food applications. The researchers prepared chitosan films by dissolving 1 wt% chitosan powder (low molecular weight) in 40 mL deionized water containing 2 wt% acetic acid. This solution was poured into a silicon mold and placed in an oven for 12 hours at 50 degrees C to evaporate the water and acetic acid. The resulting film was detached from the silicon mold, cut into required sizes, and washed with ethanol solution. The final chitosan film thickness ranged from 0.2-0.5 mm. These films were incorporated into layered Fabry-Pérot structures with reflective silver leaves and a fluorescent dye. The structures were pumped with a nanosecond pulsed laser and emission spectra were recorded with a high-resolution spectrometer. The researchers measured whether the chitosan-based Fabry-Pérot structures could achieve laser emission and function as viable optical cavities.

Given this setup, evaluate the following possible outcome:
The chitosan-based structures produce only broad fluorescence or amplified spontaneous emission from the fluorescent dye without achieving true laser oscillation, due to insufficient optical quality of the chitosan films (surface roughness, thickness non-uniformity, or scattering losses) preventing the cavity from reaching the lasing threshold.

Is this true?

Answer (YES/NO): NO